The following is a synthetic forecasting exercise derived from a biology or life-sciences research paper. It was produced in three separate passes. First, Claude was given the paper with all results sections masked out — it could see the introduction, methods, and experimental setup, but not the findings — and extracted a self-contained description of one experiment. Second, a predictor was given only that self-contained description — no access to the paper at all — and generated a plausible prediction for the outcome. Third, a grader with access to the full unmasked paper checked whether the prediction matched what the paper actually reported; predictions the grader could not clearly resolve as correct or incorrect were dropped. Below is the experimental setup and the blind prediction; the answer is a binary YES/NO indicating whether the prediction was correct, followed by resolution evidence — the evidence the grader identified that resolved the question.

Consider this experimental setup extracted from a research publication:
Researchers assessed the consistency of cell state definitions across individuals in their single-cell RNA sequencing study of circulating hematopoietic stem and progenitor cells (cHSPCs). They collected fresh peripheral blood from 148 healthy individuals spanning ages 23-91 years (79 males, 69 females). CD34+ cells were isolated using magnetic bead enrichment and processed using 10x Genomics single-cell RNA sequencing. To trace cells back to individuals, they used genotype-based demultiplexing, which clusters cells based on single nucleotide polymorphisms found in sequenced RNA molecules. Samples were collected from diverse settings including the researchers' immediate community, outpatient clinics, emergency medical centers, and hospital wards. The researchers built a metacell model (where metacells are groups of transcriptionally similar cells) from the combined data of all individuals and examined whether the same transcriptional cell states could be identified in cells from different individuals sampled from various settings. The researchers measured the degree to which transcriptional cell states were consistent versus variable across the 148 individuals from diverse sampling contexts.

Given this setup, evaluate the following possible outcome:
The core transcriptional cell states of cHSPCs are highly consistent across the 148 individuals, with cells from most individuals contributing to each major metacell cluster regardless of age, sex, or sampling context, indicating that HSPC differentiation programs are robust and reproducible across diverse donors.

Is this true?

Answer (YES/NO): YES